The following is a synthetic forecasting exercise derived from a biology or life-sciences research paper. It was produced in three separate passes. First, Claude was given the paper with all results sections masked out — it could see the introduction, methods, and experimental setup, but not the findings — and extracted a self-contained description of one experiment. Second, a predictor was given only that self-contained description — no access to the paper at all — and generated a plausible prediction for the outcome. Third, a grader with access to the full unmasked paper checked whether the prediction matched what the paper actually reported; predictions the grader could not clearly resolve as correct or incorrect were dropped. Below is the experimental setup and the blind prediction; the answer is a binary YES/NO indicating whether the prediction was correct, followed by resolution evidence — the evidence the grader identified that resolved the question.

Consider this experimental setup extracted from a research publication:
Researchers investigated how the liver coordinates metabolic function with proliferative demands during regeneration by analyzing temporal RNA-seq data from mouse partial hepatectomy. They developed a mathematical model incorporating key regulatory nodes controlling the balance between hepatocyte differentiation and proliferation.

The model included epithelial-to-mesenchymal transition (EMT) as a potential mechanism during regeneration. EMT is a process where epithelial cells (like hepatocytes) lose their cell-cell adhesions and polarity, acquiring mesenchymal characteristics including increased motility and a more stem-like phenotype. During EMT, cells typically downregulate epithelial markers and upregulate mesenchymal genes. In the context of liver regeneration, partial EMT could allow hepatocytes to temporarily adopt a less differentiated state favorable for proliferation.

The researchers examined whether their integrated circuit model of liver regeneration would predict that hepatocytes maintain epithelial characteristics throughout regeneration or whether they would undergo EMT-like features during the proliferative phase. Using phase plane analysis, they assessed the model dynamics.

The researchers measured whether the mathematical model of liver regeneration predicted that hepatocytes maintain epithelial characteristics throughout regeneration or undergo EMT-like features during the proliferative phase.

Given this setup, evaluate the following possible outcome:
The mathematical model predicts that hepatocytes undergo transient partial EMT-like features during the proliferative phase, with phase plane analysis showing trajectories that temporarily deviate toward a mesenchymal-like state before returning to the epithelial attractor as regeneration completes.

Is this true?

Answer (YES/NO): NO